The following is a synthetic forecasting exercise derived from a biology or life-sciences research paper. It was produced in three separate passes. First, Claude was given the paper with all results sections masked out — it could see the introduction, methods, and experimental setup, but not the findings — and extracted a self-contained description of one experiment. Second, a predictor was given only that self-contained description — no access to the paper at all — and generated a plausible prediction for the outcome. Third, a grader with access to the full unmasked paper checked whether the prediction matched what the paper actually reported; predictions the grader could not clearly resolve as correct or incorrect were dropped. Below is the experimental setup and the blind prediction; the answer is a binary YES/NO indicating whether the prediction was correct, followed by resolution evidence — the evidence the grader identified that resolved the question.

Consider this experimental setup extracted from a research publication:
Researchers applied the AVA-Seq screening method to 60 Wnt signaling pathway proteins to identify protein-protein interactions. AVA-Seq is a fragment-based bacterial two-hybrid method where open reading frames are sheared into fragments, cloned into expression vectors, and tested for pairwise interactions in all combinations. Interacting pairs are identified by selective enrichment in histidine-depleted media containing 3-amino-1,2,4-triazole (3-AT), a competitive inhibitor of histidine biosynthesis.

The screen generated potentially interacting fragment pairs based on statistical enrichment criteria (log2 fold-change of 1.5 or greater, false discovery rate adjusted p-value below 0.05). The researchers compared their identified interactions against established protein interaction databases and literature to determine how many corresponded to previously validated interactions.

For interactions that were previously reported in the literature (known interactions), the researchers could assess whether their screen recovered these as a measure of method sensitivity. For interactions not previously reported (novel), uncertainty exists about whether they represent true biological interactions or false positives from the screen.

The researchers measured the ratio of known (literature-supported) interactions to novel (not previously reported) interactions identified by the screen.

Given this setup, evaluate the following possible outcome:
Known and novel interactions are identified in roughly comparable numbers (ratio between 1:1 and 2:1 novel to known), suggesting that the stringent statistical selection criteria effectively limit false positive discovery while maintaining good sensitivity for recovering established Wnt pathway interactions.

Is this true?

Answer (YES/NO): NO